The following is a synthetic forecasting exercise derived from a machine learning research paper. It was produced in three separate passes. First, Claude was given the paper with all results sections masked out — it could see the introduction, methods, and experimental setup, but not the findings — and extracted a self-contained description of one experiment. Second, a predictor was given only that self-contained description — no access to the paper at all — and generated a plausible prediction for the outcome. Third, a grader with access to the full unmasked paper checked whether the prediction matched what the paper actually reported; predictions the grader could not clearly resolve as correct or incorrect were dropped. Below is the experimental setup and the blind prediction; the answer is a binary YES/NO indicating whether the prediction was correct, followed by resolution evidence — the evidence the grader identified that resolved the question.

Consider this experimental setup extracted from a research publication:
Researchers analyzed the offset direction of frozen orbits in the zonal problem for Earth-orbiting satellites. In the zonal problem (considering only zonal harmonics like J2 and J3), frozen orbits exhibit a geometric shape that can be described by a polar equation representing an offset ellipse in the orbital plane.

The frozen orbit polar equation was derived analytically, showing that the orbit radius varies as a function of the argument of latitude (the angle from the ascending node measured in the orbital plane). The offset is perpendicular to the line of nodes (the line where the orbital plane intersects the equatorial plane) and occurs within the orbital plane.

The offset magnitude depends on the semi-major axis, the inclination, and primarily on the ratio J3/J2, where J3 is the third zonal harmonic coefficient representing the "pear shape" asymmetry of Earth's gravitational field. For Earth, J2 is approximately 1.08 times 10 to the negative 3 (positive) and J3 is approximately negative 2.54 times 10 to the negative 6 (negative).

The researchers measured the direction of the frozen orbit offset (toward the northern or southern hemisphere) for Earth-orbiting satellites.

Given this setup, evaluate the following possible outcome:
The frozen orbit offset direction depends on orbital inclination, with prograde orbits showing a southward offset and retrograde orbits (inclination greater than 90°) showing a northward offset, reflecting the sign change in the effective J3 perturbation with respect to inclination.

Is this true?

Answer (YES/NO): NO